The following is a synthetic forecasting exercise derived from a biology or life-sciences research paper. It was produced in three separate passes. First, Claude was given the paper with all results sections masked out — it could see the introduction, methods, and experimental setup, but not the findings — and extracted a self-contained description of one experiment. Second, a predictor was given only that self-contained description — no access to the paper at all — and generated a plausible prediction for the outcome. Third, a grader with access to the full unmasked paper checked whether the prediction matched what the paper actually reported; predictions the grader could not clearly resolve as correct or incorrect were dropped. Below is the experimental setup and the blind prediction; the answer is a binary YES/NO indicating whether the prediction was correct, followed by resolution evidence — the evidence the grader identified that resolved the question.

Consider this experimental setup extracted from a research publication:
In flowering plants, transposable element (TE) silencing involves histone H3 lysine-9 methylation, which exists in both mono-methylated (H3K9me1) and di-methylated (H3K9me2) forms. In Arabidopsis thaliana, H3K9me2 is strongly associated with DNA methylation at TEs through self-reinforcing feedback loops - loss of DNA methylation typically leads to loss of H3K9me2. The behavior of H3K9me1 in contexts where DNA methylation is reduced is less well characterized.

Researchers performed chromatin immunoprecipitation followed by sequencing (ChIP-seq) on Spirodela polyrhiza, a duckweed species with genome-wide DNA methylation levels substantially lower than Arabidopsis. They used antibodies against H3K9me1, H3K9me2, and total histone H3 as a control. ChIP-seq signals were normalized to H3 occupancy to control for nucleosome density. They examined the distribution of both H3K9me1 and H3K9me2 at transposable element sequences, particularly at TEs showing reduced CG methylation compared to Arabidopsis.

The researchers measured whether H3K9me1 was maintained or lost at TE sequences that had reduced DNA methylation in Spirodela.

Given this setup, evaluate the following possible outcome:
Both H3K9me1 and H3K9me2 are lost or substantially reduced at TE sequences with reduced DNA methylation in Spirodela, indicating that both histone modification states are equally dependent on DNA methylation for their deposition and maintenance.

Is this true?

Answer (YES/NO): NO